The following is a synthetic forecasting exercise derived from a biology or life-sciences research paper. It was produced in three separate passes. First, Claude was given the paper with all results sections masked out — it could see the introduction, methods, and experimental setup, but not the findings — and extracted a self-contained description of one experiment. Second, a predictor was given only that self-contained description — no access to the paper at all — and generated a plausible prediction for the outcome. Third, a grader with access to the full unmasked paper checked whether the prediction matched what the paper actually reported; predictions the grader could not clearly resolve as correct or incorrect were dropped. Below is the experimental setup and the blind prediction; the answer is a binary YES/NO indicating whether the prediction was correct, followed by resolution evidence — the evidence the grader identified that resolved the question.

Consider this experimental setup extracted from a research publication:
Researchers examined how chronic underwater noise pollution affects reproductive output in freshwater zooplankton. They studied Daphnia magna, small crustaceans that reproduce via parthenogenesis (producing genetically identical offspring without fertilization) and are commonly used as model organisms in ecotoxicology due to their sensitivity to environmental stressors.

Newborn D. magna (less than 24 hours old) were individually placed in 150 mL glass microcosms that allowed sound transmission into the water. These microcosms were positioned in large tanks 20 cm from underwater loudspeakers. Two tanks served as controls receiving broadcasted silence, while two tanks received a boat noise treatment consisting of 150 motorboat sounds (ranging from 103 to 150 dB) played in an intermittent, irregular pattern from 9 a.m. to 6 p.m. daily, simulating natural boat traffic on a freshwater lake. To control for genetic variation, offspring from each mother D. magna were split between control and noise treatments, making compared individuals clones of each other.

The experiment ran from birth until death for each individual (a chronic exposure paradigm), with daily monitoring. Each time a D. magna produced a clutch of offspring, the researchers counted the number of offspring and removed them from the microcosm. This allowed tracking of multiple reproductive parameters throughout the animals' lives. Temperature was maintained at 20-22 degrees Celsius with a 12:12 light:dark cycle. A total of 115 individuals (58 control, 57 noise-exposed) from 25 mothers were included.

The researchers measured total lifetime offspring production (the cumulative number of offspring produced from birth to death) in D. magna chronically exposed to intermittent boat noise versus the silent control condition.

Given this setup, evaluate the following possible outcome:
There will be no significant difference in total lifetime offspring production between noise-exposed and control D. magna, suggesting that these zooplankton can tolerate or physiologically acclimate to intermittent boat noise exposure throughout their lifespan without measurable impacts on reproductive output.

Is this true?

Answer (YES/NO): YES